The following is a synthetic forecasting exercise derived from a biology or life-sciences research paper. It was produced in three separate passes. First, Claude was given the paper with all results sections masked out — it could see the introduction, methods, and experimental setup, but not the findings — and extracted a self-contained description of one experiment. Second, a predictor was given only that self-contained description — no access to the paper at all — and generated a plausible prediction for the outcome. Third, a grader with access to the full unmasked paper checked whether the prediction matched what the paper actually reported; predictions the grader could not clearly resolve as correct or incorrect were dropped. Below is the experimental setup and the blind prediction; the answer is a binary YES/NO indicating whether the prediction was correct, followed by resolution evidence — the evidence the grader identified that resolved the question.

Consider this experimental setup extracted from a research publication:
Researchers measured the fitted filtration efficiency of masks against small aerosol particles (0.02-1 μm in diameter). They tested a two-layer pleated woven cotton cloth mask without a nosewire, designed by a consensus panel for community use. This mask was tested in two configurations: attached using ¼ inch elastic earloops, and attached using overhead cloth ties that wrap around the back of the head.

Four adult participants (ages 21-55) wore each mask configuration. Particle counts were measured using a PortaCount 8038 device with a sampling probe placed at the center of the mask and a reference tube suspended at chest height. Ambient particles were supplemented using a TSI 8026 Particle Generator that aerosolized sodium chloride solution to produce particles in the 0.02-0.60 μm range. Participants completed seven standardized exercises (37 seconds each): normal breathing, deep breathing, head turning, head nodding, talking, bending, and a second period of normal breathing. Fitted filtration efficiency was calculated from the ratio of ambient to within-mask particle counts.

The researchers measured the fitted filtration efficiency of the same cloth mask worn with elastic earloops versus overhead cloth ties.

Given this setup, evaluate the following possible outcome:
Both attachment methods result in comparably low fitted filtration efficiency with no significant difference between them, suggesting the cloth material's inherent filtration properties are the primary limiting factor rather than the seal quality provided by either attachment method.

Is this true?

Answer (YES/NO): NO